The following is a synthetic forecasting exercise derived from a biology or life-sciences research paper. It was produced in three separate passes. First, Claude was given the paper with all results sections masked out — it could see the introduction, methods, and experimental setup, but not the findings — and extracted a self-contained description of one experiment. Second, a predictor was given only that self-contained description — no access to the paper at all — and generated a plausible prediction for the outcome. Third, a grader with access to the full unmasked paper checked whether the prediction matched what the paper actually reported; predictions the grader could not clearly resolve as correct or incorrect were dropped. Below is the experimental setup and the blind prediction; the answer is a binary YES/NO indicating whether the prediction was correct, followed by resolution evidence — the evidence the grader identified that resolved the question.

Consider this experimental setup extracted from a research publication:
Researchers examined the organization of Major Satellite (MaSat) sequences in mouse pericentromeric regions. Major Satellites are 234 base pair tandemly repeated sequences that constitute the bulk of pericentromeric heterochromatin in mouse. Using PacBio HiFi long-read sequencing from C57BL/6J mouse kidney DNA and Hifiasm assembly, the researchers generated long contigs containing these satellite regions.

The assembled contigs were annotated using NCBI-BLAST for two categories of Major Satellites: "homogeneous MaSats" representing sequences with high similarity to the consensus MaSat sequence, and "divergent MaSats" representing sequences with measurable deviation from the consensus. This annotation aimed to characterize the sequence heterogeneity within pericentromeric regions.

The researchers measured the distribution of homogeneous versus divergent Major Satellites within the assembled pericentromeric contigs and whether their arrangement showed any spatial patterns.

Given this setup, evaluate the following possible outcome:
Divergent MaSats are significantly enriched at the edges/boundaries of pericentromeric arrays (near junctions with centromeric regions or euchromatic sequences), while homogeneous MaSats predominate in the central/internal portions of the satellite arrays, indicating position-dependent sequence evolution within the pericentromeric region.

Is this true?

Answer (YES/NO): NO